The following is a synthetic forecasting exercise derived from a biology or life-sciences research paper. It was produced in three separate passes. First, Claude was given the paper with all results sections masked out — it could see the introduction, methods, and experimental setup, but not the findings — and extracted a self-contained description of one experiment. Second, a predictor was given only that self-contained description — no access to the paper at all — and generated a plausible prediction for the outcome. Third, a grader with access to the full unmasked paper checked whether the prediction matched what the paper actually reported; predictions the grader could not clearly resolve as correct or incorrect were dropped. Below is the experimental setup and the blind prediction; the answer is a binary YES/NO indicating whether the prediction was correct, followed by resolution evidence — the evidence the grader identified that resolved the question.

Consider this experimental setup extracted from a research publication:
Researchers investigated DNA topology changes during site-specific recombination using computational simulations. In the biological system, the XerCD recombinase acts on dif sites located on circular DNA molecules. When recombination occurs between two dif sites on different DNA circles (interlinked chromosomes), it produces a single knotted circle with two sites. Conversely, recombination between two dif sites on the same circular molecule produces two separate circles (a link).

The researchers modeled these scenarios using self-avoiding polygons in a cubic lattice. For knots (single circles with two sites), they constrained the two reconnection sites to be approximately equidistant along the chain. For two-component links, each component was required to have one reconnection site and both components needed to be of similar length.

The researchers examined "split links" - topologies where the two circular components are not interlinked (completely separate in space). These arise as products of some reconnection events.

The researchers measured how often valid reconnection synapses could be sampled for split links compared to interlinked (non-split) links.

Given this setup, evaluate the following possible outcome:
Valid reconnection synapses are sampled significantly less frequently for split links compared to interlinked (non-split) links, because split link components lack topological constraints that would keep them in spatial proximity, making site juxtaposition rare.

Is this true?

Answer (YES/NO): YES